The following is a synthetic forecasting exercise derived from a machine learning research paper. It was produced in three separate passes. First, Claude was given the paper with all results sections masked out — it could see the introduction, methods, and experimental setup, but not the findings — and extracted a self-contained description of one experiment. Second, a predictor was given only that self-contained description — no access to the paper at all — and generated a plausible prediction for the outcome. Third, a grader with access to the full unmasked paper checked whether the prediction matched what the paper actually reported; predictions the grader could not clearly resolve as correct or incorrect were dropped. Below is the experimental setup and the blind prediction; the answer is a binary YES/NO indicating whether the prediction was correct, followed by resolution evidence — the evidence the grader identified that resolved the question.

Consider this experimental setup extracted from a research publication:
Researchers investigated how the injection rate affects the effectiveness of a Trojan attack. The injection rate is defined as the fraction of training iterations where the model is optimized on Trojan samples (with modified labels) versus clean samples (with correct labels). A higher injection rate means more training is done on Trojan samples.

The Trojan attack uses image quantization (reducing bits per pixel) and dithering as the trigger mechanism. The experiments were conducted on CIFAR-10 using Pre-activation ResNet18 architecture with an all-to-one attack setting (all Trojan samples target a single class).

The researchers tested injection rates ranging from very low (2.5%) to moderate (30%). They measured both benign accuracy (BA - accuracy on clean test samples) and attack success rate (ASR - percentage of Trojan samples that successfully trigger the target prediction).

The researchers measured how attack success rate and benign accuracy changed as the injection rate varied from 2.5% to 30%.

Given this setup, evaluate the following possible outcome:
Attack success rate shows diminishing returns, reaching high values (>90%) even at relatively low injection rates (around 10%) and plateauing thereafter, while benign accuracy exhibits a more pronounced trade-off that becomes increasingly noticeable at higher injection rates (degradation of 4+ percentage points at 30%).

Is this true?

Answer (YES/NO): NO